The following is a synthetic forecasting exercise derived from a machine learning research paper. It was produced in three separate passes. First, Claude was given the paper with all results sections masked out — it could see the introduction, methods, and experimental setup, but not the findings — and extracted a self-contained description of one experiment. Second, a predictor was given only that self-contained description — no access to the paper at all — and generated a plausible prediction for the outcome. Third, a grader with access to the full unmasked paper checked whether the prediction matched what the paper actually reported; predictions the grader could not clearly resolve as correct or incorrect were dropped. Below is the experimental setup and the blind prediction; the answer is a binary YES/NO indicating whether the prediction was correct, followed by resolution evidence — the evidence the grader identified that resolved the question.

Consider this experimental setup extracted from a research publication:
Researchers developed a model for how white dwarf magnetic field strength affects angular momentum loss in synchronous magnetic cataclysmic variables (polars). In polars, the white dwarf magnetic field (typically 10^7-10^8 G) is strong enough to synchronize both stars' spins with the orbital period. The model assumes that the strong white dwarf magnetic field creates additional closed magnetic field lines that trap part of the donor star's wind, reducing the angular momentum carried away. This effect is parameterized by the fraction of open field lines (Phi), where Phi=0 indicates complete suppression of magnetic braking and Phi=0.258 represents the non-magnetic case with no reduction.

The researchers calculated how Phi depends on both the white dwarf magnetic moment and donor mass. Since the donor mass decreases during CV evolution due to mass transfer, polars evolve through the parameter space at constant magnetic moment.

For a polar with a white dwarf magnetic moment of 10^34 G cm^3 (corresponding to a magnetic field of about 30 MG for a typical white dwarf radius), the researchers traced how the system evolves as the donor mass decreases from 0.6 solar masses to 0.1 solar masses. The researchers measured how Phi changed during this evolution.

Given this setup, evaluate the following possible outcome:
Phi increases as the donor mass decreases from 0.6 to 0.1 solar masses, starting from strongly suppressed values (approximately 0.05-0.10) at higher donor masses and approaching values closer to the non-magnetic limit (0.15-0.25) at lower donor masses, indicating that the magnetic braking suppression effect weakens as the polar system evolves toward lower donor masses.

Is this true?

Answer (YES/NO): NO